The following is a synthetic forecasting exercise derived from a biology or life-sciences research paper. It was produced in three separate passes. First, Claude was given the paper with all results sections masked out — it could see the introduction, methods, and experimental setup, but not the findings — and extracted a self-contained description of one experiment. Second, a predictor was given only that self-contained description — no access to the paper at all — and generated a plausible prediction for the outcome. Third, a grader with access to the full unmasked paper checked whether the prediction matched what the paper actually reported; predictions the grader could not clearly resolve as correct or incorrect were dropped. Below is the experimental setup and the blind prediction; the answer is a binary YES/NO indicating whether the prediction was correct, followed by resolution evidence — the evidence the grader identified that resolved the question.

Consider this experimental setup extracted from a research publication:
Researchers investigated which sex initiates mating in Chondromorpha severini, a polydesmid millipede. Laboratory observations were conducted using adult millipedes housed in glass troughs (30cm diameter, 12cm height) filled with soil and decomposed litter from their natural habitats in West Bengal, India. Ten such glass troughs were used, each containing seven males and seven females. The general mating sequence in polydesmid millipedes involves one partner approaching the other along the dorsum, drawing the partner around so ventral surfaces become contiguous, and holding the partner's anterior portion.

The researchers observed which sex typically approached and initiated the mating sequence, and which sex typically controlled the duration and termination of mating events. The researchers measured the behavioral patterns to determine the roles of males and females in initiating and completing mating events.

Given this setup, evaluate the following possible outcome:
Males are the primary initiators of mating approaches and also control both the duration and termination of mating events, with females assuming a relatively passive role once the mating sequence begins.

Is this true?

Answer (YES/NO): NO